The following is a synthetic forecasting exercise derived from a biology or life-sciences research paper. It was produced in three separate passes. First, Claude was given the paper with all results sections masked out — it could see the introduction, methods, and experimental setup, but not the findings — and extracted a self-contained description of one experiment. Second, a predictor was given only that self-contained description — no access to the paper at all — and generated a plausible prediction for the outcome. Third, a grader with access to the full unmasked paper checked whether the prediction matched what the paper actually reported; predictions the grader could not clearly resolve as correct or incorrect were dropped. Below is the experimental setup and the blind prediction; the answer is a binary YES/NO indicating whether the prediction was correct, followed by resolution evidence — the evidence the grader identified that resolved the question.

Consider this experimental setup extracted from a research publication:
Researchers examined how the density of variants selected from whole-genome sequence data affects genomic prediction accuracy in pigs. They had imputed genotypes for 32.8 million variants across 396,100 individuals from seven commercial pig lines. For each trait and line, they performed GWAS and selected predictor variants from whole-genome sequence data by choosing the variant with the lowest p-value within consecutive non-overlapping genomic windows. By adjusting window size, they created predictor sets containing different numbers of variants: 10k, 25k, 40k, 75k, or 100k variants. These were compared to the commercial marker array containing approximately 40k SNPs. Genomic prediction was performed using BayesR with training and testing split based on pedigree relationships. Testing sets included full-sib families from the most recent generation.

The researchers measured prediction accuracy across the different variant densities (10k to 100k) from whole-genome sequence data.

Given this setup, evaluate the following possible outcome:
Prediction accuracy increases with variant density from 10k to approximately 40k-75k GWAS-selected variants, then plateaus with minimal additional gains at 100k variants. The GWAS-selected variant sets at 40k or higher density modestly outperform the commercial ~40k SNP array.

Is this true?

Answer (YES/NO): NO